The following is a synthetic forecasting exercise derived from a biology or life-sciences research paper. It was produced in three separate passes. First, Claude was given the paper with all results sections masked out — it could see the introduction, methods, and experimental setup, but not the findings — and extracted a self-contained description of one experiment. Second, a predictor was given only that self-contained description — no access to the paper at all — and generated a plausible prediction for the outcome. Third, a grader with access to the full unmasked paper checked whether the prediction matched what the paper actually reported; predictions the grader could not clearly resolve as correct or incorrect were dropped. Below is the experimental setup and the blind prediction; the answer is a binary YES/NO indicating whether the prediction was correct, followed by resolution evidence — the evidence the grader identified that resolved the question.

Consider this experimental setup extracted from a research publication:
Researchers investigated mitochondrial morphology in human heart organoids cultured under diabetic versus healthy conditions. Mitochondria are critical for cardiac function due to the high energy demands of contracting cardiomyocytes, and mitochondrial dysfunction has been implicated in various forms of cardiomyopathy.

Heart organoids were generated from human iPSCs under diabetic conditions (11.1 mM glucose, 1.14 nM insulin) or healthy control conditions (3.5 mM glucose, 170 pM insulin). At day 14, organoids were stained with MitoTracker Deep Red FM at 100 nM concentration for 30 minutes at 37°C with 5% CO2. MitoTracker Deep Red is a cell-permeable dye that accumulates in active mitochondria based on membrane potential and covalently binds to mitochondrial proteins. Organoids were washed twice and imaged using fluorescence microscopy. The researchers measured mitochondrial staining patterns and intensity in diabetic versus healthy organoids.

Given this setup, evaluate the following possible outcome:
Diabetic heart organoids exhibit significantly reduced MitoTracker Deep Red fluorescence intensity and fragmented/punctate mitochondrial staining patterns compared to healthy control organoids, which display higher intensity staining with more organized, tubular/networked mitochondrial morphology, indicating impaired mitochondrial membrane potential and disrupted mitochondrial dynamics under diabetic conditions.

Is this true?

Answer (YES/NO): NO